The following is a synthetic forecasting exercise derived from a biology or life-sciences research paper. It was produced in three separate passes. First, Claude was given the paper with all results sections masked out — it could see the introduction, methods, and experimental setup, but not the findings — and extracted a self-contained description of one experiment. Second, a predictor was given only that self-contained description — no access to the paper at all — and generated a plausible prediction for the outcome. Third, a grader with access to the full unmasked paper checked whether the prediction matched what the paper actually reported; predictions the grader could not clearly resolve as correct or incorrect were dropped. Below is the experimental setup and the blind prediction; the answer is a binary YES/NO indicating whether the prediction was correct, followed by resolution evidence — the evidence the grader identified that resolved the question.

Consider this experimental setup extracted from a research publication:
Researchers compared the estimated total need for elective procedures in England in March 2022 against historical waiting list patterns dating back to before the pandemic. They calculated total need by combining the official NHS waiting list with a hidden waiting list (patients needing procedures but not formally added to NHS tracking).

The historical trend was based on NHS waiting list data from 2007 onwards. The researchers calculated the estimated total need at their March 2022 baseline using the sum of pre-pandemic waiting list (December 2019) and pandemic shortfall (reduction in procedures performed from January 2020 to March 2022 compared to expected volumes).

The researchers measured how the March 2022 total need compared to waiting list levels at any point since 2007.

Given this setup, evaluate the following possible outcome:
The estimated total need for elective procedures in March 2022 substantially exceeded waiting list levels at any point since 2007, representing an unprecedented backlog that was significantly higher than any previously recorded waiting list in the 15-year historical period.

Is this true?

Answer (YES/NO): YES